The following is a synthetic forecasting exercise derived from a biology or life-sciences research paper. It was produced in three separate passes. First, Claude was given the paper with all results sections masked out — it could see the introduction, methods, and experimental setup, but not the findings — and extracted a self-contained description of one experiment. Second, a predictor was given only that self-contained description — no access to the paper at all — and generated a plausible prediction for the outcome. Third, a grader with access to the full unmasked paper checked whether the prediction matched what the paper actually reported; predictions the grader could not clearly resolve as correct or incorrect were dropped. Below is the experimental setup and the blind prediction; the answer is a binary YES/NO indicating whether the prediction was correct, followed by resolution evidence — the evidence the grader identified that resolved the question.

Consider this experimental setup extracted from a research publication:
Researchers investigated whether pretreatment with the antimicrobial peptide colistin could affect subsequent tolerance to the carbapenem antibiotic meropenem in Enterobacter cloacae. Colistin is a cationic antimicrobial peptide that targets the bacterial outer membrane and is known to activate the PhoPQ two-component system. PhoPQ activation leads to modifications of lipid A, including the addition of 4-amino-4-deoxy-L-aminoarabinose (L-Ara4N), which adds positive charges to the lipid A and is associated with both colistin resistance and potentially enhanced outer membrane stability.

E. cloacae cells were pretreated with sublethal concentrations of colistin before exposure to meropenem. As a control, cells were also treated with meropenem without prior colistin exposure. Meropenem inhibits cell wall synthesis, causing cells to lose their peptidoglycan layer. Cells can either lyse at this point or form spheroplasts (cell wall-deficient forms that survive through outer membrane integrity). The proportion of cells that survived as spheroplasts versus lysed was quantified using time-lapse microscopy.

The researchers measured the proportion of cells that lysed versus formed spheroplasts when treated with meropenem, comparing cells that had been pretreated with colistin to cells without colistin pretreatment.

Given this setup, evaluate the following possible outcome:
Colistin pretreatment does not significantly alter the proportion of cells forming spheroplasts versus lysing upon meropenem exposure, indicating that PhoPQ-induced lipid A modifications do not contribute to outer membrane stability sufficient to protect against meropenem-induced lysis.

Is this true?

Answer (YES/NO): NO